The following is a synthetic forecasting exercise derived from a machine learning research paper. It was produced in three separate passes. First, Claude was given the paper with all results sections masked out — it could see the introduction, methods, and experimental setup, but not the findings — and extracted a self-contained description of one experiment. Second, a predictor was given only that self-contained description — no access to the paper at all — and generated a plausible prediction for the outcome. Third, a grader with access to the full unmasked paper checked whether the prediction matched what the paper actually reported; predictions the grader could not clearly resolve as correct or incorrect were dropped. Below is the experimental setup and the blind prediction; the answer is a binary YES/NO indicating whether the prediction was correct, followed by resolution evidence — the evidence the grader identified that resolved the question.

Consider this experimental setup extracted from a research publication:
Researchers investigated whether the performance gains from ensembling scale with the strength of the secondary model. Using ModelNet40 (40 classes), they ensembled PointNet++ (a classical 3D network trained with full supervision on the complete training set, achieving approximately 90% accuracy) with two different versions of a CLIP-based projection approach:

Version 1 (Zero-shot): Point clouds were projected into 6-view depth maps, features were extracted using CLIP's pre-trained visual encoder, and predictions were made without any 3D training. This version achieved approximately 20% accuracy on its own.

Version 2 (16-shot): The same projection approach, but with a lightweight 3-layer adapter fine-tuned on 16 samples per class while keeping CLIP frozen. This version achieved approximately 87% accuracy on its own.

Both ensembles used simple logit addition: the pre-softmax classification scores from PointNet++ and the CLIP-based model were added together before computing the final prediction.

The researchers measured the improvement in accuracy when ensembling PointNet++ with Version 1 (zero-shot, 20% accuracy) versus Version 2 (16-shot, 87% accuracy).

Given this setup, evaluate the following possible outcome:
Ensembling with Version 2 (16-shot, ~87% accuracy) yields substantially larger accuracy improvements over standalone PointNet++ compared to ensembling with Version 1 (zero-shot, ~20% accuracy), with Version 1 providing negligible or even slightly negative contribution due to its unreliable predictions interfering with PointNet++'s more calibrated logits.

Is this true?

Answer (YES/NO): NO